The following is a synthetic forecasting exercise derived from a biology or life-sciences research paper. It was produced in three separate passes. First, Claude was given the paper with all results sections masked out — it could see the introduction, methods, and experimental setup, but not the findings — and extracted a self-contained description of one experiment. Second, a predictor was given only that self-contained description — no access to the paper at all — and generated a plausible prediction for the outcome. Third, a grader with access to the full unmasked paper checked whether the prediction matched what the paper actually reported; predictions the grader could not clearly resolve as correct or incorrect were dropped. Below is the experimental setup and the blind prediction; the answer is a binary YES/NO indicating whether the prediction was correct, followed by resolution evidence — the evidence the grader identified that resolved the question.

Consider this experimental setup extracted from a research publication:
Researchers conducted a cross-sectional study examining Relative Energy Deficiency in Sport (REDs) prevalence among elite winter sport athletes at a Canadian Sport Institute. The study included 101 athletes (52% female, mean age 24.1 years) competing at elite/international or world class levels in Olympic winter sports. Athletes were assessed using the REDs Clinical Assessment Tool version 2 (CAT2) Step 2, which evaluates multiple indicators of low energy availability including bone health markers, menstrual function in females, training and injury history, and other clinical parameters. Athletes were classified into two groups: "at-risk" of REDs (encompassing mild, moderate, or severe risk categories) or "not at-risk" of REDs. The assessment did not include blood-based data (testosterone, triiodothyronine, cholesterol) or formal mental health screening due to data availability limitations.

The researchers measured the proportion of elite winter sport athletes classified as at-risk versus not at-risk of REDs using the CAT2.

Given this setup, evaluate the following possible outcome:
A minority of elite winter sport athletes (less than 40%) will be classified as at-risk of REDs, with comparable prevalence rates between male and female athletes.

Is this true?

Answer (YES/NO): NO